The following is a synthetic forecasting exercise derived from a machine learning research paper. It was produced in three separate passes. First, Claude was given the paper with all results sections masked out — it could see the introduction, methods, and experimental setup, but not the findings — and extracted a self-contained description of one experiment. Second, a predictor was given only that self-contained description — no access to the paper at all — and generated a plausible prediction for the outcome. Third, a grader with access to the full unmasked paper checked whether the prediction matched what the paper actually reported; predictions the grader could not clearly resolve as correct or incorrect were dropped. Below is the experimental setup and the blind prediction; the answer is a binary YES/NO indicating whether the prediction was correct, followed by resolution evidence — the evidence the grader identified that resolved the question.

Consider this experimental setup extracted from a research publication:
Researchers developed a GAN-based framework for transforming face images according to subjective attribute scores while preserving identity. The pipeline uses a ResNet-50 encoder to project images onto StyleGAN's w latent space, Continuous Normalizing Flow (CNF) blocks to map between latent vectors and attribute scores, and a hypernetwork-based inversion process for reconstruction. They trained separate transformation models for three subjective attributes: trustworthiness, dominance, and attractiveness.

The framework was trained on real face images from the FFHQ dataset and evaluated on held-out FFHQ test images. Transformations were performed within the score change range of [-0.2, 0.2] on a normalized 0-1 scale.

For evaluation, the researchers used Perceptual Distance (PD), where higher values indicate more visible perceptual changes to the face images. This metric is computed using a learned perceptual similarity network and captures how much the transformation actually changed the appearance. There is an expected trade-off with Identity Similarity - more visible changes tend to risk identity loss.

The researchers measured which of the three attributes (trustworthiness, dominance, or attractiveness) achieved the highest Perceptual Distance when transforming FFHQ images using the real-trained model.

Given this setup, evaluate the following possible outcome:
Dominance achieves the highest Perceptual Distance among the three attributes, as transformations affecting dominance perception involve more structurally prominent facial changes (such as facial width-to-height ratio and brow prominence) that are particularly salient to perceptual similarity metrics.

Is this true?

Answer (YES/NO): YES